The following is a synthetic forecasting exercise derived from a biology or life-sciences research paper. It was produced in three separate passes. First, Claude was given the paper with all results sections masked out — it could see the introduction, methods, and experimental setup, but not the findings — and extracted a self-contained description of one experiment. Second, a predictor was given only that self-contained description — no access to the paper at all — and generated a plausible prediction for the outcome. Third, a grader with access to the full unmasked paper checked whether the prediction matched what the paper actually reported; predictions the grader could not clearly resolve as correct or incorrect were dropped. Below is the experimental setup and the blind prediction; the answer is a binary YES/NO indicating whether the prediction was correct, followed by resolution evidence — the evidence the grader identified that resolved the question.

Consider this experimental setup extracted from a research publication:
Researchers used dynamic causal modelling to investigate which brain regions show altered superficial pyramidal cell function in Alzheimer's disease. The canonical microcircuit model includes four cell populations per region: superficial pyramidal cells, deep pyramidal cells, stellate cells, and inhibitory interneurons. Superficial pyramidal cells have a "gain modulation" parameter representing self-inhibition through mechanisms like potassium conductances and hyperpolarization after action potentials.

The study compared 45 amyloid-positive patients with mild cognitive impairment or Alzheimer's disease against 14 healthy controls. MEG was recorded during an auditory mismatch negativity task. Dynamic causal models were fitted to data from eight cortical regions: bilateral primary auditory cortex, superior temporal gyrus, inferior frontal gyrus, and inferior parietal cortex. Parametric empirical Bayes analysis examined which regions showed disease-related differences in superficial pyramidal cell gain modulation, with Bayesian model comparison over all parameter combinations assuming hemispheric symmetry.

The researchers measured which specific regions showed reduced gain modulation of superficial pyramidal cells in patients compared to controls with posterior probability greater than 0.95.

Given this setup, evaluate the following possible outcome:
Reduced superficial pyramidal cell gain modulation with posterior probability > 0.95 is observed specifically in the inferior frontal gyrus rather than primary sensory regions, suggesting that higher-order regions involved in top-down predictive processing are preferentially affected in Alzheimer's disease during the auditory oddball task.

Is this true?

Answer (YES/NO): NO